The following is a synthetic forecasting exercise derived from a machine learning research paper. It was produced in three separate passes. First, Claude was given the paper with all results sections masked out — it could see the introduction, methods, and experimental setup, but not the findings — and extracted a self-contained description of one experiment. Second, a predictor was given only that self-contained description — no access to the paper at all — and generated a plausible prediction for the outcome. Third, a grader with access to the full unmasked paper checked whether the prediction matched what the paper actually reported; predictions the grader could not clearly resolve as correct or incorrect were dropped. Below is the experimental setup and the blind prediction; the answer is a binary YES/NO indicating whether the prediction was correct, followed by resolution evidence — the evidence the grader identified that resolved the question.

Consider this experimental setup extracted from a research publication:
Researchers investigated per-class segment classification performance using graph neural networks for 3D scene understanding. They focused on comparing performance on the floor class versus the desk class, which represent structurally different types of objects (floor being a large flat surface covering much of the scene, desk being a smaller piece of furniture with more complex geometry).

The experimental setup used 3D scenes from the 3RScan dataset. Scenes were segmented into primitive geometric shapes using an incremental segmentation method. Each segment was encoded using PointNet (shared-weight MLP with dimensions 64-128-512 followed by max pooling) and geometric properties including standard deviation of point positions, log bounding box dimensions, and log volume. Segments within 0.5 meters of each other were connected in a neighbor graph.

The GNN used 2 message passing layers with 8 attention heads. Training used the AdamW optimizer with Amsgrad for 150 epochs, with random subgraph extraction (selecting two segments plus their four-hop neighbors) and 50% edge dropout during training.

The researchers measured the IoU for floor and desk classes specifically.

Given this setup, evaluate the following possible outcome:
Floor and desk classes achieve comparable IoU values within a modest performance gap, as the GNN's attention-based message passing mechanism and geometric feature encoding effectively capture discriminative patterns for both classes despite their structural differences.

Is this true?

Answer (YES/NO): NO